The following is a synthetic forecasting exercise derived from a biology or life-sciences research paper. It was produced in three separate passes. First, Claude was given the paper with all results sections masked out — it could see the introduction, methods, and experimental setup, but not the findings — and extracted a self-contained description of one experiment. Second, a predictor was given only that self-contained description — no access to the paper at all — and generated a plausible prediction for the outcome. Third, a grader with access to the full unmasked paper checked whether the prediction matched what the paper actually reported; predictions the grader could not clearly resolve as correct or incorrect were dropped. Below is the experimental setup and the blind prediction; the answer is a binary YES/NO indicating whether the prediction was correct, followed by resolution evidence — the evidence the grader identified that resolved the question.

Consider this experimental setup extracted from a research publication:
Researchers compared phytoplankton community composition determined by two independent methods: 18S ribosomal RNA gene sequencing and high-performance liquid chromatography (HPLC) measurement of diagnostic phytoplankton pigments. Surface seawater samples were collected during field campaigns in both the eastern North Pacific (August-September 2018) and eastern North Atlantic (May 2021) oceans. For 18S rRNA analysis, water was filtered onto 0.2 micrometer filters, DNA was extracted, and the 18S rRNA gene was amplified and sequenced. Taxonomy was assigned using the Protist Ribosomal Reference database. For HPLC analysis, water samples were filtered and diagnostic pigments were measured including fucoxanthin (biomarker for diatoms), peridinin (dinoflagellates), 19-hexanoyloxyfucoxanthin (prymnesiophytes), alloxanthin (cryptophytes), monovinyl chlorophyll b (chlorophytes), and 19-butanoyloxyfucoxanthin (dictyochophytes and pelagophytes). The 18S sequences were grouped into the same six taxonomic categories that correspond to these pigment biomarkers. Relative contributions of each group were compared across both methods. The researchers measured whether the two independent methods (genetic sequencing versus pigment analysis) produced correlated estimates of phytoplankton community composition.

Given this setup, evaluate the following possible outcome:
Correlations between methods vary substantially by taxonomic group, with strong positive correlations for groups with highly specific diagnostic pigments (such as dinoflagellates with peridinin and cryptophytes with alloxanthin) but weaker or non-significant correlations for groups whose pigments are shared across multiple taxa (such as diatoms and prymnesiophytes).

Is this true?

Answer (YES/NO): NO